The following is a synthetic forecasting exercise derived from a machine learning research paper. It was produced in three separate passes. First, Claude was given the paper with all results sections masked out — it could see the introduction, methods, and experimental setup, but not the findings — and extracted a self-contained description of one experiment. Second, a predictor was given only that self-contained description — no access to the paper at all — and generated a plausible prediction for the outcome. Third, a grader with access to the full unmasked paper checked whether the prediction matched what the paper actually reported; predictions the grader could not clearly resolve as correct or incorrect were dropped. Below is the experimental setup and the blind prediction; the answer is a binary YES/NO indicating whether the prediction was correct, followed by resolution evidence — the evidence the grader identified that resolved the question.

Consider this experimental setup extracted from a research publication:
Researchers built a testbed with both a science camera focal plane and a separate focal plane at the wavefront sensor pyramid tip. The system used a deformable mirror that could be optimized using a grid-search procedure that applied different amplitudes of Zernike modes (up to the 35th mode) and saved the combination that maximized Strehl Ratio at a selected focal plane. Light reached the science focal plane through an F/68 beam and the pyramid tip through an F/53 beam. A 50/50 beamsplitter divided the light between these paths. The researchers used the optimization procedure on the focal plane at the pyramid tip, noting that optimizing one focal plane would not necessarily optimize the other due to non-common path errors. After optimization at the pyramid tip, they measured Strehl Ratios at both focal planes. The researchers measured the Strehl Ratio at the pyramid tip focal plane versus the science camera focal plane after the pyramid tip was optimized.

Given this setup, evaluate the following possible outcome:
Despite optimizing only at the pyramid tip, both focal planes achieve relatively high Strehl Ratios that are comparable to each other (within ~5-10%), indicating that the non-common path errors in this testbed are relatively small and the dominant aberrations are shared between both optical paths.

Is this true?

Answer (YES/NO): NO